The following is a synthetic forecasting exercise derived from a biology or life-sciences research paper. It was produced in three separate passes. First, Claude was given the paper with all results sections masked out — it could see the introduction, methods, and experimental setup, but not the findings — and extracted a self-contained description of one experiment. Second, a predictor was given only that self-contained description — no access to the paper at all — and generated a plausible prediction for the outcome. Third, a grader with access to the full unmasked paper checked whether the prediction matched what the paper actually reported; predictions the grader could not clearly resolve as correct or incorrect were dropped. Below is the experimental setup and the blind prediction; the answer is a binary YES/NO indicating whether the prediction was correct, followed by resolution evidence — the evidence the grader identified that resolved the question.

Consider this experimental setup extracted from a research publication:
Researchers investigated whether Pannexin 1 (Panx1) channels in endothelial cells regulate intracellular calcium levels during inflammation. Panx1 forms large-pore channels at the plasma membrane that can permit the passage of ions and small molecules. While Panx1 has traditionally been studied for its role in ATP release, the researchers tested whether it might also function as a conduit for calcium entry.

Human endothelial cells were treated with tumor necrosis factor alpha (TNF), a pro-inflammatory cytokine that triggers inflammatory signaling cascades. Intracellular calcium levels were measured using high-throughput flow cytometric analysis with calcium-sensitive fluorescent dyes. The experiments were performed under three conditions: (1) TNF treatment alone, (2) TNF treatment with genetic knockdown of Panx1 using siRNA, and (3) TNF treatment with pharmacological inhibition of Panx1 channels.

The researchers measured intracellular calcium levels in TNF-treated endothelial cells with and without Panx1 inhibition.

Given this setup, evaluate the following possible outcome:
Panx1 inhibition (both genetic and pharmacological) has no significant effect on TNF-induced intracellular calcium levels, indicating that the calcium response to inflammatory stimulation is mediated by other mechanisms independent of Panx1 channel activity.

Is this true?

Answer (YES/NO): NO